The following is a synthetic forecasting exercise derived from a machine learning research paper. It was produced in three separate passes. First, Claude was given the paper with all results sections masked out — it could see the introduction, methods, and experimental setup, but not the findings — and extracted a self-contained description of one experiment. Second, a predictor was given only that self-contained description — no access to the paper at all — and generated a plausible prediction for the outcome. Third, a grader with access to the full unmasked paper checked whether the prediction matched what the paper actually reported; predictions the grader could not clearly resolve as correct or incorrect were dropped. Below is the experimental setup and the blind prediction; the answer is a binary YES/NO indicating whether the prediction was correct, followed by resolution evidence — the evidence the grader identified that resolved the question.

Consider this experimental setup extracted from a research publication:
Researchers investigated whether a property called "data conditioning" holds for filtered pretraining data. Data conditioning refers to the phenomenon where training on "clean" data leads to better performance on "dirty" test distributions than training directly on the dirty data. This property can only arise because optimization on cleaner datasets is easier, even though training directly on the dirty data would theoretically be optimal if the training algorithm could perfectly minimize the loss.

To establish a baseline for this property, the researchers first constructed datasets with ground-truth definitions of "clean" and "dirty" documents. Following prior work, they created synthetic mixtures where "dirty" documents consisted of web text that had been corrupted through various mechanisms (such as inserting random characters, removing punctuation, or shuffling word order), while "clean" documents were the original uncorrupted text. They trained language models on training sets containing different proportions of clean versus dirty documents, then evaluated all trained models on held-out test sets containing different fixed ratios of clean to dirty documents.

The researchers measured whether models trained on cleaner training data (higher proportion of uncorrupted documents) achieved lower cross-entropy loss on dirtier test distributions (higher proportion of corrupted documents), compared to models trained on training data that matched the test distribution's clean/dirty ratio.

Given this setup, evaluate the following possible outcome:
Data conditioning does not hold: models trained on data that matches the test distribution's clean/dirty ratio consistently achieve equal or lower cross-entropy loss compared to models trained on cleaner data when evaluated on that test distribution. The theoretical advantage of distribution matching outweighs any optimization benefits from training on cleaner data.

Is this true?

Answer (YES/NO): NO